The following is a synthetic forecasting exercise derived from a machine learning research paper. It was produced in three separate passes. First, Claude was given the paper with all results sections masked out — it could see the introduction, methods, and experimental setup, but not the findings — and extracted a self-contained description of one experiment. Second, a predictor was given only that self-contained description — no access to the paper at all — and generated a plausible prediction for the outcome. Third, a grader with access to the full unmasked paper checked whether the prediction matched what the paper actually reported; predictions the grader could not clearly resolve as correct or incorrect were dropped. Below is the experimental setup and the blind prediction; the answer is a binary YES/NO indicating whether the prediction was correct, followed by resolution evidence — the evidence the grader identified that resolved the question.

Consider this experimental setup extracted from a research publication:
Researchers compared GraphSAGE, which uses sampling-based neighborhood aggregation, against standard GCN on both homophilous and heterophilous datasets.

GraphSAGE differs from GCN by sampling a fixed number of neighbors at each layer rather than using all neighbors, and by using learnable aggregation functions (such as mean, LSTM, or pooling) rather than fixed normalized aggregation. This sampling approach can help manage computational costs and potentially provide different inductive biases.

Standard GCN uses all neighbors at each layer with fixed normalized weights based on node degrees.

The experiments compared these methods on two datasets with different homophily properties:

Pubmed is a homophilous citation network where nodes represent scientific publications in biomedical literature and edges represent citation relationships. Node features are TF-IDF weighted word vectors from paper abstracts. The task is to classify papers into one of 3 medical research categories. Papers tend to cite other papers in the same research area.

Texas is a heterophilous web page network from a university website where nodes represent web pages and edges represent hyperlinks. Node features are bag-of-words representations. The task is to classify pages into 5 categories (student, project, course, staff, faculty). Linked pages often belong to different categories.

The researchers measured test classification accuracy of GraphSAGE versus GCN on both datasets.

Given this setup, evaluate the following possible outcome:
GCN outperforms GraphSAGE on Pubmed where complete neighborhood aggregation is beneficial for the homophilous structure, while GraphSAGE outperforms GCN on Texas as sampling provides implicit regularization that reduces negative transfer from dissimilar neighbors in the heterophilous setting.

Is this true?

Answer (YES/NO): NO